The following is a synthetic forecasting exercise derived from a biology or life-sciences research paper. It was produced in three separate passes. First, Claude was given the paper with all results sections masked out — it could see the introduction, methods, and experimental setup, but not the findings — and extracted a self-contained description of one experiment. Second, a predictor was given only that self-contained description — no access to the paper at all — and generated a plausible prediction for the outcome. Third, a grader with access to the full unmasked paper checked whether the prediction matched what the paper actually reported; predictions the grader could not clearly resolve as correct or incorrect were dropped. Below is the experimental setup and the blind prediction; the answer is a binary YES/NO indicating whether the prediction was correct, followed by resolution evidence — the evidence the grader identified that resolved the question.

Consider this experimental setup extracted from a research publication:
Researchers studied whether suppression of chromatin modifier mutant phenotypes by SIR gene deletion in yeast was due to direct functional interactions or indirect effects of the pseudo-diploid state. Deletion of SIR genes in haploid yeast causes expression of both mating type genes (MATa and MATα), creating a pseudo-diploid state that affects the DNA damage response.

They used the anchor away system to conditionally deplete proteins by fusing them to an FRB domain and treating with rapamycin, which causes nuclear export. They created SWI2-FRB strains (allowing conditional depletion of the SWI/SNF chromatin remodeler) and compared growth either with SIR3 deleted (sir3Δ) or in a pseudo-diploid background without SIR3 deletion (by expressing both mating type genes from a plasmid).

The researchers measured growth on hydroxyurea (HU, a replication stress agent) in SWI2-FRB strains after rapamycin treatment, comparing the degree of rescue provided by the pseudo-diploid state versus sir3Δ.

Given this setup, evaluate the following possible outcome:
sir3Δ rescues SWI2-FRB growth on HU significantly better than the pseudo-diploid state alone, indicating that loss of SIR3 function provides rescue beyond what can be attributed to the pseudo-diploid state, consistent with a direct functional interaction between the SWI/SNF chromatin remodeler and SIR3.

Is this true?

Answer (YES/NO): YES